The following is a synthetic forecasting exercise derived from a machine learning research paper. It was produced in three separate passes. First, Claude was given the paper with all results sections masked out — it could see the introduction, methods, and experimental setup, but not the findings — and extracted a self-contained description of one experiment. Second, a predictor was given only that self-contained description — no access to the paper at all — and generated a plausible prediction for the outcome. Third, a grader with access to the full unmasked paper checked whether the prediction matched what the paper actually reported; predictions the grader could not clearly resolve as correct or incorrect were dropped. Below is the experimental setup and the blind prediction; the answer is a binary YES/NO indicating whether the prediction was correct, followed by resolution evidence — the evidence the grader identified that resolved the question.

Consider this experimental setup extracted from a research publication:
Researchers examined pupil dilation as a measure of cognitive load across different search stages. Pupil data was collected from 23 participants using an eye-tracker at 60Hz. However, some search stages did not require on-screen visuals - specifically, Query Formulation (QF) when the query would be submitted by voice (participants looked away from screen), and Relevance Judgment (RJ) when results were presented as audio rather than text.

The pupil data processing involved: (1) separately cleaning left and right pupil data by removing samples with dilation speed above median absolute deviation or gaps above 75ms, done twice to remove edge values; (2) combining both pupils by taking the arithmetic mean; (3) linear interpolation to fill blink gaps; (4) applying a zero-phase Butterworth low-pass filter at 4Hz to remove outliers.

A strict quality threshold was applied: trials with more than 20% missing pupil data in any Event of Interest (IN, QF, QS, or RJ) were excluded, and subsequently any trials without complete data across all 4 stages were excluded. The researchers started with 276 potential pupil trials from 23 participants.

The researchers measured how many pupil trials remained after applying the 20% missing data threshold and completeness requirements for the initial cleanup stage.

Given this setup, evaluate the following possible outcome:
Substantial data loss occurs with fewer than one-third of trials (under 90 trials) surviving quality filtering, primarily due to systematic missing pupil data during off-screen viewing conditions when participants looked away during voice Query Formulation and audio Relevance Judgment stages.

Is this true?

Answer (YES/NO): NO